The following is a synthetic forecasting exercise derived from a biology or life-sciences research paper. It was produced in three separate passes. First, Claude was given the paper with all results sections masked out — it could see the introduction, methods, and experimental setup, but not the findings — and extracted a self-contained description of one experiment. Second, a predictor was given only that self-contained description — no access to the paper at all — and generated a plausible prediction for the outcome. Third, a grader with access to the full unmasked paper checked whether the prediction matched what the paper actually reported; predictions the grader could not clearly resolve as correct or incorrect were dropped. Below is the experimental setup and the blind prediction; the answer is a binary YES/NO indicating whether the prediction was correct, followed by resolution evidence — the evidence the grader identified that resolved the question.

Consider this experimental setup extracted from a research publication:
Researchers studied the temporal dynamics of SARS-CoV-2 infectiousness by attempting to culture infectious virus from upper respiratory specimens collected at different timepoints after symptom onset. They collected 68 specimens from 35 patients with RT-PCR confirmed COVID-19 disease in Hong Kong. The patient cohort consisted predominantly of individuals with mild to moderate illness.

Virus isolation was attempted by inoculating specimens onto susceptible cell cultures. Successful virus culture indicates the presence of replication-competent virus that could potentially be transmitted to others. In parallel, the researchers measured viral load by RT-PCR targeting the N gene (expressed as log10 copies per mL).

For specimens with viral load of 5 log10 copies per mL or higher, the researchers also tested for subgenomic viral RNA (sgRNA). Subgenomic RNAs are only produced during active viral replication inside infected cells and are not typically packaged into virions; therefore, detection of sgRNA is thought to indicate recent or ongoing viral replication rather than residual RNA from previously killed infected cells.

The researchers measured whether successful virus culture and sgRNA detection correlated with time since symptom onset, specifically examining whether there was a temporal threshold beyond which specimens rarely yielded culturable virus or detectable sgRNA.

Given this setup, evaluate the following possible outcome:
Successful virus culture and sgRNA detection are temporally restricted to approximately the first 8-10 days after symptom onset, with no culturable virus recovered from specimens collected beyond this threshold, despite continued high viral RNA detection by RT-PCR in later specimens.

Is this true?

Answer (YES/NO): YES